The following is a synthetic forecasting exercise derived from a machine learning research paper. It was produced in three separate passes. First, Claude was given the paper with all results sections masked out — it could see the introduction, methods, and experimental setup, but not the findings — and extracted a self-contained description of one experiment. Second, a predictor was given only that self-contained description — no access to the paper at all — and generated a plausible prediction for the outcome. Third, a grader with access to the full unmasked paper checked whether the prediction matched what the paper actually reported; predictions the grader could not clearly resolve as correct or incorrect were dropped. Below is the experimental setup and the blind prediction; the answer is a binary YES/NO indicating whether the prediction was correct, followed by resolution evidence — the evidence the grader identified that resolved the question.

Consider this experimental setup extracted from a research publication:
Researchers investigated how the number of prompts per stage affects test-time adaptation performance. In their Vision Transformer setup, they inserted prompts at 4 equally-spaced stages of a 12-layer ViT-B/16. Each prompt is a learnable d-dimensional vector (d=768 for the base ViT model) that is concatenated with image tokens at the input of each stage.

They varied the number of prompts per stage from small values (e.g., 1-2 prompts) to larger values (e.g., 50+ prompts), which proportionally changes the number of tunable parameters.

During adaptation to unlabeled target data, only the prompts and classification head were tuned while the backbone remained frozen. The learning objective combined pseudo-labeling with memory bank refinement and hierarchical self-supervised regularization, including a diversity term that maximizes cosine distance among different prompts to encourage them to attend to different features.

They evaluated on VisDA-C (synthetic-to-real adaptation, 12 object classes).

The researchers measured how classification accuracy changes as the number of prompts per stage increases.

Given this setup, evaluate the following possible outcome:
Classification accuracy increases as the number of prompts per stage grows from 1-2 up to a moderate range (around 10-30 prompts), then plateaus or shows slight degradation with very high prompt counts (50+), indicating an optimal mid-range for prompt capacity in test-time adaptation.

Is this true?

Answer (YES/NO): NO